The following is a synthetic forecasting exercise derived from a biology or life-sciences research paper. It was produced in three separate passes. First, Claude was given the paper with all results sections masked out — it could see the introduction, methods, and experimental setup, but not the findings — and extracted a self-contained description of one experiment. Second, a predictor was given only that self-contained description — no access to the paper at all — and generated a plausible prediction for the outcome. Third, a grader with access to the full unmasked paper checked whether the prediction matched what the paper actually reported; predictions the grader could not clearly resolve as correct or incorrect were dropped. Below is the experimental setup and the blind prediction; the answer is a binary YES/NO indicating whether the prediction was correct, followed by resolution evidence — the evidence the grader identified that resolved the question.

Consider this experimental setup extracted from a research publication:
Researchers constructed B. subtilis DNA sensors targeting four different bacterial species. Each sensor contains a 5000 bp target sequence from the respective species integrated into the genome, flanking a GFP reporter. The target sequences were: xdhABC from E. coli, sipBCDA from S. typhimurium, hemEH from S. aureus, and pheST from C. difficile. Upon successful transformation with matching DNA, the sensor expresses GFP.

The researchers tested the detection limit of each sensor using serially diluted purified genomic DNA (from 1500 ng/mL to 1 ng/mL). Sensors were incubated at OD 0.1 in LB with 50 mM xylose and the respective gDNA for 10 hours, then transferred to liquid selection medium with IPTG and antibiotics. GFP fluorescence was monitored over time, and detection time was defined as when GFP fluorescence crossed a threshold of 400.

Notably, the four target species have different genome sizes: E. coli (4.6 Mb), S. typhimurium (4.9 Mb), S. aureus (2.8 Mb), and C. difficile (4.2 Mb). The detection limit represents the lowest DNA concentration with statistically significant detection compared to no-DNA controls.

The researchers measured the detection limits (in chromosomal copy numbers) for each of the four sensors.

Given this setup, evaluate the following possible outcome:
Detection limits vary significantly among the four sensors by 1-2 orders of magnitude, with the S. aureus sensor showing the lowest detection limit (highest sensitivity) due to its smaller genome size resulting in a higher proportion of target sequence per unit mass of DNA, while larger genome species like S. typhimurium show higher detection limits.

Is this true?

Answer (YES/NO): NO